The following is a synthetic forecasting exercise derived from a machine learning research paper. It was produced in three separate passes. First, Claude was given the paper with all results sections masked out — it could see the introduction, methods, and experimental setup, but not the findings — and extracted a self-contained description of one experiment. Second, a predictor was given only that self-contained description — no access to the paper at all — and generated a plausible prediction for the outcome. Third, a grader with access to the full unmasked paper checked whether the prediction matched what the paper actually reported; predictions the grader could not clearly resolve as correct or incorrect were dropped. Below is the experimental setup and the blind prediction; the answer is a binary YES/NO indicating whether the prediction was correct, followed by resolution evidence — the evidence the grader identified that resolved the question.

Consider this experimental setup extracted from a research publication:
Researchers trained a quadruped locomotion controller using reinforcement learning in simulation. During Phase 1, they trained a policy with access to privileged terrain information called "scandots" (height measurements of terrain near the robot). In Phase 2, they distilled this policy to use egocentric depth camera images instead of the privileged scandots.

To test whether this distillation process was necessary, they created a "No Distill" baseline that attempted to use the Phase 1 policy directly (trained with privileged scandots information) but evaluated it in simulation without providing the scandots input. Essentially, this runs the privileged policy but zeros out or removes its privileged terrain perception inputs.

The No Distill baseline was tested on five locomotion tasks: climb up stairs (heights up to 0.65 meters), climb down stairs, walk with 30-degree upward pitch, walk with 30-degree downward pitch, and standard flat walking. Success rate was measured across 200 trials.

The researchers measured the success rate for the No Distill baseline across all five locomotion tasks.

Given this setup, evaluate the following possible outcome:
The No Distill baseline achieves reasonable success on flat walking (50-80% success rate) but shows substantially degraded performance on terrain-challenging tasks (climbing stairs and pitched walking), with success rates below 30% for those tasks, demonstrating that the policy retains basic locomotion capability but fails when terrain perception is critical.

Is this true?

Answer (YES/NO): NO